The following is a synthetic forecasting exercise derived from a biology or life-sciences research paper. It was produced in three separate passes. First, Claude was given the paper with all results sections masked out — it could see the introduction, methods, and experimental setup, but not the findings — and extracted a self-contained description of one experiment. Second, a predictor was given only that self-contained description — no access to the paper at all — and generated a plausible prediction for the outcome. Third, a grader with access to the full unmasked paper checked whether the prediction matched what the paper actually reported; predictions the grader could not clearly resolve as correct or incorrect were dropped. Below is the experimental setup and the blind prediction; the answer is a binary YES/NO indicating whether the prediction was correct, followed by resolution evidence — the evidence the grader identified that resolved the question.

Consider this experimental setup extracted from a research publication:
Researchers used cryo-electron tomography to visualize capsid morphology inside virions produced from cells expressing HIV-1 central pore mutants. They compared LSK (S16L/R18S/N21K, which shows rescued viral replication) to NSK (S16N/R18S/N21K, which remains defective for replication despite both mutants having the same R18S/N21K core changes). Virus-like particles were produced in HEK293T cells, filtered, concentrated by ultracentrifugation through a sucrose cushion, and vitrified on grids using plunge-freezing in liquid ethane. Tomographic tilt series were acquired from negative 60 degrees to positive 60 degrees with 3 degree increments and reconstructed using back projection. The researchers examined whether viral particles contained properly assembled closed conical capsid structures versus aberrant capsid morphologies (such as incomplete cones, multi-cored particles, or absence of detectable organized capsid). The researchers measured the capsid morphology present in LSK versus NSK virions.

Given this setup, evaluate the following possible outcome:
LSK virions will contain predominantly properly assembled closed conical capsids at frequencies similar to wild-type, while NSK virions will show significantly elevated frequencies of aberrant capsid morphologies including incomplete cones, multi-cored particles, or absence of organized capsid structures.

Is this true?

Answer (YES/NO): NO